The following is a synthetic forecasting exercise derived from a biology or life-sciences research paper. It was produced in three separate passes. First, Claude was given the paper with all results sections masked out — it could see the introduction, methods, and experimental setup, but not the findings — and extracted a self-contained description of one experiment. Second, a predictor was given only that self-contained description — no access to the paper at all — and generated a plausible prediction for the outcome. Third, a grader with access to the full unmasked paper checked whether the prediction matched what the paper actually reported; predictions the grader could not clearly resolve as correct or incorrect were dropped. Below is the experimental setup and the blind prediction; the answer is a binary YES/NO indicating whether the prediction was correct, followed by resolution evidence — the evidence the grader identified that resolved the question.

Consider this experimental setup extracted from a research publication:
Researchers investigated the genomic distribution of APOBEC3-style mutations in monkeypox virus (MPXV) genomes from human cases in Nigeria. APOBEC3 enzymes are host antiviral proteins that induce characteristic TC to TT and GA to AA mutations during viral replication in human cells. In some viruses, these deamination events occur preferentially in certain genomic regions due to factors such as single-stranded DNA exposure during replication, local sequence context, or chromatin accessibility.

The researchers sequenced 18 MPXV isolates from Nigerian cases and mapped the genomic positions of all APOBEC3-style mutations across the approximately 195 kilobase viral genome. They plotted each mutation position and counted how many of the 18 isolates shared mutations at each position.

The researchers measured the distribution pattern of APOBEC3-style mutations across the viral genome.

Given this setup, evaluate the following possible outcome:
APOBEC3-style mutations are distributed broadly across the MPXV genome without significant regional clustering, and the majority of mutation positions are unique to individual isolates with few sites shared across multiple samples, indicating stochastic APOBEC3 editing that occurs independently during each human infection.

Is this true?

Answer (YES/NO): YES